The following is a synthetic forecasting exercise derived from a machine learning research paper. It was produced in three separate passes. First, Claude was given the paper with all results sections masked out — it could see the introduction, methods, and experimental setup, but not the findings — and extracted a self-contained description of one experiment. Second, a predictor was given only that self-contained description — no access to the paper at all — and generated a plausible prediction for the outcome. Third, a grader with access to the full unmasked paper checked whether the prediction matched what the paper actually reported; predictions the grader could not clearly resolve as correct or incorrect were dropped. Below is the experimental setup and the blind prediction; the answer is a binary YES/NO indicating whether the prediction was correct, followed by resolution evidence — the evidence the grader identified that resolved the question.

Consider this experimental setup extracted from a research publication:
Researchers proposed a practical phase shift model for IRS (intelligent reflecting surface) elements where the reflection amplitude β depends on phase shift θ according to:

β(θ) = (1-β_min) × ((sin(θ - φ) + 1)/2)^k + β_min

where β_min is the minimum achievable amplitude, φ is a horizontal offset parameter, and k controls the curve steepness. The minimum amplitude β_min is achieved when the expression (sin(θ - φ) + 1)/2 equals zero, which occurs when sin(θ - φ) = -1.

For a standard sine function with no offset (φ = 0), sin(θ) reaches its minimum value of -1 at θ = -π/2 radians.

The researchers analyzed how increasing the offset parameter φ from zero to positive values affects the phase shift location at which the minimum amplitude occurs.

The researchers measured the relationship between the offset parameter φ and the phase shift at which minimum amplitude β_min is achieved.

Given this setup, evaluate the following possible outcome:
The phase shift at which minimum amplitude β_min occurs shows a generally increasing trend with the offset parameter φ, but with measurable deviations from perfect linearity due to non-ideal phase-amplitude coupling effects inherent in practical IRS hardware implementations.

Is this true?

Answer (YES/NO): NO